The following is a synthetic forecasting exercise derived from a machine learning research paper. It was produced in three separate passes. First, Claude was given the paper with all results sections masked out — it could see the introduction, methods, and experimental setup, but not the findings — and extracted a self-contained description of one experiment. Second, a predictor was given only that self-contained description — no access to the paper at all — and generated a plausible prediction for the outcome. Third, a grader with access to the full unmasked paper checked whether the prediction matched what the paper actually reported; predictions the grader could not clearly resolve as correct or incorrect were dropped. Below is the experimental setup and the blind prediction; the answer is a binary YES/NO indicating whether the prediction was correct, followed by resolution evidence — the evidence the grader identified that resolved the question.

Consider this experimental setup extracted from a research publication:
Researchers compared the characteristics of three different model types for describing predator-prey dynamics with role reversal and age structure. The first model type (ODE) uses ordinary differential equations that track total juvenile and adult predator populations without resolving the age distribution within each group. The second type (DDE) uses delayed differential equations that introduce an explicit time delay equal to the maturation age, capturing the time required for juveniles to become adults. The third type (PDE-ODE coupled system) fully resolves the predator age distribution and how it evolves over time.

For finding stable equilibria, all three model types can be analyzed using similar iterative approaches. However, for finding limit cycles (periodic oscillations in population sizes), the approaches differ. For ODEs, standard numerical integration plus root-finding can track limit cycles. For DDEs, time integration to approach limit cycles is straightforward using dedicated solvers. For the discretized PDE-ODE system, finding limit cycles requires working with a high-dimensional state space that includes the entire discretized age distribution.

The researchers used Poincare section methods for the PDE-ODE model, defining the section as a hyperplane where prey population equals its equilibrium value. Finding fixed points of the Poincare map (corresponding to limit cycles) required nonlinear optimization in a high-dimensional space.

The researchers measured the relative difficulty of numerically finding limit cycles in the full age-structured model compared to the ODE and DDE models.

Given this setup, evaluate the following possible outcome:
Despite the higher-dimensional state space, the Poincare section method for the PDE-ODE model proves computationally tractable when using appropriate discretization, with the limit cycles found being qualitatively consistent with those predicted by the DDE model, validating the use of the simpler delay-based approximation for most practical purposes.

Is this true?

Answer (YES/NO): NO